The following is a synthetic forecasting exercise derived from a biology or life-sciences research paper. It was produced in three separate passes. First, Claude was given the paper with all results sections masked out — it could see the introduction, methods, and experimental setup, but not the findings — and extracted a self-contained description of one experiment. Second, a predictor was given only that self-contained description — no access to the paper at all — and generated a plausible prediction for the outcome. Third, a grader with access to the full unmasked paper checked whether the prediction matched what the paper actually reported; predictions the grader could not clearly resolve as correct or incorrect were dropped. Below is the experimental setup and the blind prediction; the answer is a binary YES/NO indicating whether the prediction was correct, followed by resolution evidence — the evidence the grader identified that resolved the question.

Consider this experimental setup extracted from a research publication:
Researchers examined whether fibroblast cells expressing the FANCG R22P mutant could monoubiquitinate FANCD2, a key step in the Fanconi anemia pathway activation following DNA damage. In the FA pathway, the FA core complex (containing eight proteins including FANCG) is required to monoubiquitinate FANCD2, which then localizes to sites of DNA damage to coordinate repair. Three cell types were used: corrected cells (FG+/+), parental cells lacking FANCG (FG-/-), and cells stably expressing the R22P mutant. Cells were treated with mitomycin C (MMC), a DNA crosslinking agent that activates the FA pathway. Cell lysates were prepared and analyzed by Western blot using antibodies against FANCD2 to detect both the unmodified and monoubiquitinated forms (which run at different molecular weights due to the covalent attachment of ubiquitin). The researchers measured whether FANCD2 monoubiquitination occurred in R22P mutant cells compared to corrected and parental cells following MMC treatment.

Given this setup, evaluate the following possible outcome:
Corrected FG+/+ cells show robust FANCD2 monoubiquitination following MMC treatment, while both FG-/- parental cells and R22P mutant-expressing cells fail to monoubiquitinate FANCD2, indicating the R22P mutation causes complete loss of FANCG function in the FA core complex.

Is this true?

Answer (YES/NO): NO